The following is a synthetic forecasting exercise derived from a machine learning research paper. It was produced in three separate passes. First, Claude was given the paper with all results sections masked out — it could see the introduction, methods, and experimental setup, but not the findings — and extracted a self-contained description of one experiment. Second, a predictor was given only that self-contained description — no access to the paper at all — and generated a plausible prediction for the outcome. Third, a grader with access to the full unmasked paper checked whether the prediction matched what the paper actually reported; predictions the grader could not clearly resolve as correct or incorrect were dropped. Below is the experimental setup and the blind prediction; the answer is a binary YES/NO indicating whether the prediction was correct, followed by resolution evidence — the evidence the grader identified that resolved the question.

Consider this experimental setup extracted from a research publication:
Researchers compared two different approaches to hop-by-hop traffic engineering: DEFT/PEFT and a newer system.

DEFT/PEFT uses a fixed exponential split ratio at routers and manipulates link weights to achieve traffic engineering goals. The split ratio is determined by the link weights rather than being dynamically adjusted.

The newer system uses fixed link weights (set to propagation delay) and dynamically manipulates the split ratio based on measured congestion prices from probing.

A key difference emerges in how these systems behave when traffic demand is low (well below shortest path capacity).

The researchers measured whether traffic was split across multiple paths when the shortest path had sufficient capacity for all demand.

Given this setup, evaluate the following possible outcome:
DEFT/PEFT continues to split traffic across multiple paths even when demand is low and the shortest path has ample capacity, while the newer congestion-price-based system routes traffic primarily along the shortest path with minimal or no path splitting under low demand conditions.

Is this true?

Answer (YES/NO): YES